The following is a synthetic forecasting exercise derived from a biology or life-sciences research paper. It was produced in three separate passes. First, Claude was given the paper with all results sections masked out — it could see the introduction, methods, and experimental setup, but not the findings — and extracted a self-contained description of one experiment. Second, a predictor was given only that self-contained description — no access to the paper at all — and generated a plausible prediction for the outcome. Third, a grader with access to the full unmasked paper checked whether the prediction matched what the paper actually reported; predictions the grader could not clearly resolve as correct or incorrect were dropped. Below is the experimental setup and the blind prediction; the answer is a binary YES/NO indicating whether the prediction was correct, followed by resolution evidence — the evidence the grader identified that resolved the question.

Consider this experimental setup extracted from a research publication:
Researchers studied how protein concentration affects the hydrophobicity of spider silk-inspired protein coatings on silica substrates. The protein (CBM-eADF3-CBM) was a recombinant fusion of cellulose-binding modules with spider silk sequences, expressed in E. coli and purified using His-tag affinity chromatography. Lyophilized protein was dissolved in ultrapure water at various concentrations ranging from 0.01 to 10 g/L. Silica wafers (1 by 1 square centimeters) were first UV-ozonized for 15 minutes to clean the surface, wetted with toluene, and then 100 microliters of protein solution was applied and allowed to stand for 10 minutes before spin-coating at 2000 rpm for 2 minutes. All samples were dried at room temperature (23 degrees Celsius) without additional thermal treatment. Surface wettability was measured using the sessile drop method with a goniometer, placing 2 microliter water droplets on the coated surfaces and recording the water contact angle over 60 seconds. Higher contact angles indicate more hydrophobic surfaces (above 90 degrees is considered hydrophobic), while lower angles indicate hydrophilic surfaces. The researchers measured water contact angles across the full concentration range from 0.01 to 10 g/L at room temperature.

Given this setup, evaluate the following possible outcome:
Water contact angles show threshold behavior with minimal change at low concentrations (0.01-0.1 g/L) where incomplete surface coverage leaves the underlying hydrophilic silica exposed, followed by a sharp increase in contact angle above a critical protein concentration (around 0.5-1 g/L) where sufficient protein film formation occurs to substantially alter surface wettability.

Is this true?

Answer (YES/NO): NO